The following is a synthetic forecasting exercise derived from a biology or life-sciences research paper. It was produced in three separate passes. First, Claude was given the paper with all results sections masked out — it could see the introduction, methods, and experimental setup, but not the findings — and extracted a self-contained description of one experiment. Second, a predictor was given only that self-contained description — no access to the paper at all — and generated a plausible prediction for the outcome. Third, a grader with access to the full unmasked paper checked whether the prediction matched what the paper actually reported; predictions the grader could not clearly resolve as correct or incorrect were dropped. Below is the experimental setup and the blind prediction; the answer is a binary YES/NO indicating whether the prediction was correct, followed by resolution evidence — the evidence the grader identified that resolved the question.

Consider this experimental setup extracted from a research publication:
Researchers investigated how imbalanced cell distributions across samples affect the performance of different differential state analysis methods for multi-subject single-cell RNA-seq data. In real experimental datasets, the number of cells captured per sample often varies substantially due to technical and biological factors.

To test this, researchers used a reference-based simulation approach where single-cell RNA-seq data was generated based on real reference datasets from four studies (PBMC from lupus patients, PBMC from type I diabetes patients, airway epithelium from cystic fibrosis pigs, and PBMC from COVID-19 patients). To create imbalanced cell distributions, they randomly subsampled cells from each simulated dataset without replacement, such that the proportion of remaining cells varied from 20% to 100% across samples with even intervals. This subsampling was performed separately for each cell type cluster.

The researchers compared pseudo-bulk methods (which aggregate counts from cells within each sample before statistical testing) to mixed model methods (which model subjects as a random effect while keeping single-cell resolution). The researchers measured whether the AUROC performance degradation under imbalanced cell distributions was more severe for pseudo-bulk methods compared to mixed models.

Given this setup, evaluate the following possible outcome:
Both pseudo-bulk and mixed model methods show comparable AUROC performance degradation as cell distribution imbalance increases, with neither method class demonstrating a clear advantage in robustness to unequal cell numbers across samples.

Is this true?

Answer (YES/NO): YES